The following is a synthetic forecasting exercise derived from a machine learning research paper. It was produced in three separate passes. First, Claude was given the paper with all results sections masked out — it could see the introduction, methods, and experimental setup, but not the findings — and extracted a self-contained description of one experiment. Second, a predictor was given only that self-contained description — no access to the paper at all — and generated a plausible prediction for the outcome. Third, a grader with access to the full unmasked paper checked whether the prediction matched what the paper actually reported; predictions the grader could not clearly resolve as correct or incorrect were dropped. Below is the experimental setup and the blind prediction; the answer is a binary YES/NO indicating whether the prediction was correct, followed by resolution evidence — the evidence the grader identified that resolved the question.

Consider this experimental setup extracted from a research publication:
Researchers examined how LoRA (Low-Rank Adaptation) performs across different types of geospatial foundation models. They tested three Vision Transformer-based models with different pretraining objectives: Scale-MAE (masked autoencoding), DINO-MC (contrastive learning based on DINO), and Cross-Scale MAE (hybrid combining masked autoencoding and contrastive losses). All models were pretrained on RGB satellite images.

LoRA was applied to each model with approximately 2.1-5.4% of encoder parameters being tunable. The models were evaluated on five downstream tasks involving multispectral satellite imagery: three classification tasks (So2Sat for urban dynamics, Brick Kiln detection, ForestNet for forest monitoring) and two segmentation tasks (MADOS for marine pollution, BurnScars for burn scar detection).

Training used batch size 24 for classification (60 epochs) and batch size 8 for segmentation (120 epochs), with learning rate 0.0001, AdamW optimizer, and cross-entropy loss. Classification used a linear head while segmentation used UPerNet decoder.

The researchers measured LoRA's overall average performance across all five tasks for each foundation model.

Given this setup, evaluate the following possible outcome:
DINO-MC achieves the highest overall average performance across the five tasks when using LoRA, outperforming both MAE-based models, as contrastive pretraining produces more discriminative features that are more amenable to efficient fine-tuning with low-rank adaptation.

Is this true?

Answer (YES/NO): NO